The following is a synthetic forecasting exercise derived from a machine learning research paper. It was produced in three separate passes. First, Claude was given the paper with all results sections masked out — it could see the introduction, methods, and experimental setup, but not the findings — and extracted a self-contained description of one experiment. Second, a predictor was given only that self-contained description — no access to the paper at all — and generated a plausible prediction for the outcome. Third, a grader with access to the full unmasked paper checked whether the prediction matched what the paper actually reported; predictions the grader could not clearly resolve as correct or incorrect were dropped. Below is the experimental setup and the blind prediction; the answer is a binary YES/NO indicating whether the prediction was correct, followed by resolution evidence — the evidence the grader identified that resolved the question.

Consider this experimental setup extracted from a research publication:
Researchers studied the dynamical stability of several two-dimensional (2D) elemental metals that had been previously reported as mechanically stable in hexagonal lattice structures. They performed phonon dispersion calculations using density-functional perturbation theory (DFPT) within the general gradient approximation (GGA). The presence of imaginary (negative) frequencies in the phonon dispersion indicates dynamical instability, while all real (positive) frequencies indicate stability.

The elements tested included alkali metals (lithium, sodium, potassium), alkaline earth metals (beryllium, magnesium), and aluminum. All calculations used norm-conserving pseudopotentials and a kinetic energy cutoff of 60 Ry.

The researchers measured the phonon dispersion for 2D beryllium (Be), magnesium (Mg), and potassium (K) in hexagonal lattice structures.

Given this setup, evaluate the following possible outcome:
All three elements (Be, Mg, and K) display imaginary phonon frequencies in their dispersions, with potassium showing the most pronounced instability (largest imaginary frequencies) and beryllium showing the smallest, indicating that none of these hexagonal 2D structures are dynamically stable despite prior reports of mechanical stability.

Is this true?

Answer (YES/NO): NO